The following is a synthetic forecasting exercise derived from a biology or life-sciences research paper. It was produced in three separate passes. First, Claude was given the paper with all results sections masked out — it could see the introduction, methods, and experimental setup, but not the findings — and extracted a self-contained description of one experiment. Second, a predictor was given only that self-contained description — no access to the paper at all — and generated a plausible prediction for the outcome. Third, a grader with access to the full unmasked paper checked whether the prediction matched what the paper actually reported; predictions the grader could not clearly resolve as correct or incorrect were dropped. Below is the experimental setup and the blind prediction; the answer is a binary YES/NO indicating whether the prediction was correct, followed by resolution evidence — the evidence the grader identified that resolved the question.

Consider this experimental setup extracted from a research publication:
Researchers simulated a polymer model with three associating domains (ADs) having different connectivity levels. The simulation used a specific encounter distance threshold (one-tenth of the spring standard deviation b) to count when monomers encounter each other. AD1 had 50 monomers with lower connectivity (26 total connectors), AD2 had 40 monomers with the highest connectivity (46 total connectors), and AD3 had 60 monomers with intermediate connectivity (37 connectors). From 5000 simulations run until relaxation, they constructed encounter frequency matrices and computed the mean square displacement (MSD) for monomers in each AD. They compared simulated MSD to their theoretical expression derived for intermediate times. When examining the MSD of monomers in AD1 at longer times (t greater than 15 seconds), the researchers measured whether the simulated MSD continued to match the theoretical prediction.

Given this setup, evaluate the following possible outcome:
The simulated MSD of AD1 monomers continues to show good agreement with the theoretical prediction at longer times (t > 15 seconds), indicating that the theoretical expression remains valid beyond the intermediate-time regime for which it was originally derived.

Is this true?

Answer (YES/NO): NO